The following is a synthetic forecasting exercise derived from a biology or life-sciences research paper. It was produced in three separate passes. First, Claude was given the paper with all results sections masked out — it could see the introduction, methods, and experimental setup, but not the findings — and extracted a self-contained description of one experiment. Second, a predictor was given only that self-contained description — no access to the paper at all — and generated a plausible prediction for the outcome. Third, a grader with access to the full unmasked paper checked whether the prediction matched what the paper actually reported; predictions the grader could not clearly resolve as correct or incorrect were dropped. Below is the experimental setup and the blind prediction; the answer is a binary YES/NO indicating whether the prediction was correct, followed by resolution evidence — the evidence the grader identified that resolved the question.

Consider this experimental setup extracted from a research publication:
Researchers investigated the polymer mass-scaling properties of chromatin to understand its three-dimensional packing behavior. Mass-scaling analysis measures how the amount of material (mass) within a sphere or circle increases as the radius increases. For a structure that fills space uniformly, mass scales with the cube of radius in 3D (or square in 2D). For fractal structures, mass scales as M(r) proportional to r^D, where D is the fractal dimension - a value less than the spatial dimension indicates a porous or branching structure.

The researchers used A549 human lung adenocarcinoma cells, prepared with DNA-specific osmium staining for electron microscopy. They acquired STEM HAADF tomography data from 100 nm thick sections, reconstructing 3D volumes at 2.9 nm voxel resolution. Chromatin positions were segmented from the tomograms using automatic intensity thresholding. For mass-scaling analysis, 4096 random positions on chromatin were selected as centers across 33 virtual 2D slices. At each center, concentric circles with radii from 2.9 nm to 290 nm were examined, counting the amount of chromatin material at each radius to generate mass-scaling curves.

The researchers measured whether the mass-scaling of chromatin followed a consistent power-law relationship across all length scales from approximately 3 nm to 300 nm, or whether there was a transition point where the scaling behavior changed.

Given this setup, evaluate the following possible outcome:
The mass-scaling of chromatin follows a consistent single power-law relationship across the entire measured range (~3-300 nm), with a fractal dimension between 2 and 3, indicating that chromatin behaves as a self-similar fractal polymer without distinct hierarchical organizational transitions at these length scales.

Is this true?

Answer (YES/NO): NO